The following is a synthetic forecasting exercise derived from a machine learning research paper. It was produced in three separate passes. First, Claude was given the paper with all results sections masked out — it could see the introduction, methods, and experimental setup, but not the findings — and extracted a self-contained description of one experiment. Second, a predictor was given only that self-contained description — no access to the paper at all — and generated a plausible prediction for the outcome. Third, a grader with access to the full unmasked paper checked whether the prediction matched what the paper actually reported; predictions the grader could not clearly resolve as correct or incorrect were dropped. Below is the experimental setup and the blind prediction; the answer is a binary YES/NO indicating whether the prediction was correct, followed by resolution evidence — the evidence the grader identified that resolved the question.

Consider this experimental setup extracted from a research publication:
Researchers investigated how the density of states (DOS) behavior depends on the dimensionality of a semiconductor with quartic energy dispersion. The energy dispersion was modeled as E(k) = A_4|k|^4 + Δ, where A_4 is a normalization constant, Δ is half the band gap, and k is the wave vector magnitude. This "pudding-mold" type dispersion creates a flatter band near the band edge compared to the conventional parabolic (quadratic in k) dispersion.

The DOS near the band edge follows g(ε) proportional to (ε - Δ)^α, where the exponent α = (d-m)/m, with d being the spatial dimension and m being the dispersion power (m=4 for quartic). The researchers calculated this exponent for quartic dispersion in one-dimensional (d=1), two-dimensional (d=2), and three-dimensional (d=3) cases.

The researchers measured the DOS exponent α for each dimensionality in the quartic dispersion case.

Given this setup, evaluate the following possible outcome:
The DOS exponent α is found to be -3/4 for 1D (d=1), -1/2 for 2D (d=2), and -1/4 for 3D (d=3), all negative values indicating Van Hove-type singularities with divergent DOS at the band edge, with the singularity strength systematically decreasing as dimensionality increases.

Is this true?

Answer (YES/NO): YES